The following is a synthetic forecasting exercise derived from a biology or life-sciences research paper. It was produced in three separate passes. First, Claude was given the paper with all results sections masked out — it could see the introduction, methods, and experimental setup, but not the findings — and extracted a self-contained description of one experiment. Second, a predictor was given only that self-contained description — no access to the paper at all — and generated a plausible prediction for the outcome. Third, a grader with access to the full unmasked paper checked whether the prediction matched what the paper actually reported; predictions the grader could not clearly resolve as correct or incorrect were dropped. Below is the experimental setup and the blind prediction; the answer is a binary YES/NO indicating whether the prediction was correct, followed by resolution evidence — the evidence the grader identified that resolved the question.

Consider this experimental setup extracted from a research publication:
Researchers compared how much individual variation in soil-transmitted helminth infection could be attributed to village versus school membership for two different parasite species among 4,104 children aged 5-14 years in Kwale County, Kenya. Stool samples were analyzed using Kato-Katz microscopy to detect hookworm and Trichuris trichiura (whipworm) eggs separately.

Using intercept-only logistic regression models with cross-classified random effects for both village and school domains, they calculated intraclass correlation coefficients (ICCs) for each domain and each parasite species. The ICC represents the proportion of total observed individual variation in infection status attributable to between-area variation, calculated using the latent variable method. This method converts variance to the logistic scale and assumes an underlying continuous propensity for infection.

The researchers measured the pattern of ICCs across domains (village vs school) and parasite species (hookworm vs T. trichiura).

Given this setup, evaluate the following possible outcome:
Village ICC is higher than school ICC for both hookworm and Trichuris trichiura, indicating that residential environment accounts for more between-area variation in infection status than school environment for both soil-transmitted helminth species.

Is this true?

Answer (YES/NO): NO